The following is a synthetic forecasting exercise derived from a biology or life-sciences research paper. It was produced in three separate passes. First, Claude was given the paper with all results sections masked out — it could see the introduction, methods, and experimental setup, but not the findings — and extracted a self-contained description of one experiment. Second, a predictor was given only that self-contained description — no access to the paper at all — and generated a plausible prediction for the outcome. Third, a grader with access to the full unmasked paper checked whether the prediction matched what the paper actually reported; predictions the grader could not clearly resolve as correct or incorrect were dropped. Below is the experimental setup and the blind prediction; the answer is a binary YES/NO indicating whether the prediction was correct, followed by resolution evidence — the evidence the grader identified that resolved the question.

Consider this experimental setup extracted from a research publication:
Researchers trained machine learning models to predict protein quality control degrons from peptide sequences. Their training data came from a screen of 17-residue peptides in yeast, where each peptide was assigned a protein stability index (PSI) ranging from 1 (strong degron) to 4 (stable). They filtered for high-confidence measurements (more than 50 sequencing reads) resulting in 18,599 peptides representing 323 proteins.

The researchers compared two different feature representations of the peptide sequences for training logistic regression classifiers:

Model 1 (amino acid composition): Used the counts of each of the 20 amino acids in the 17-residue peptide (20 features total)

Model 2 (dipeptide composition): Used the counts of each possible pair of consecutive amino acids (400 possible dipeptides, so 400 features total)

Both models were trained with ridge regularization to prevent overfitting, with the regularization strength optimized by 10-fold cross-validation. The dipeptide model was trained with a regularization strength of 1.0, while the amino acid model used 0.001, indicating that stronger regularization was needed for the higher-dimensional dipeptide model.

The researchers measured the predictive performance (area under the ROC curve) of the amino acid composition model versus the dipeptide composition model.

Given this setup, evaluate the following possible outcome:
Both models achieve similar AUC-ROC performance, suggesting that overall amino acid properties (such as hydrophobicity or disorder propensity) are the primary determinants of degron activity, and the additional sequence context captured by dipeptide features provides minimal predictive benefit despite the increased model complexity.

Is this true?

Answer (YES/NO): YES